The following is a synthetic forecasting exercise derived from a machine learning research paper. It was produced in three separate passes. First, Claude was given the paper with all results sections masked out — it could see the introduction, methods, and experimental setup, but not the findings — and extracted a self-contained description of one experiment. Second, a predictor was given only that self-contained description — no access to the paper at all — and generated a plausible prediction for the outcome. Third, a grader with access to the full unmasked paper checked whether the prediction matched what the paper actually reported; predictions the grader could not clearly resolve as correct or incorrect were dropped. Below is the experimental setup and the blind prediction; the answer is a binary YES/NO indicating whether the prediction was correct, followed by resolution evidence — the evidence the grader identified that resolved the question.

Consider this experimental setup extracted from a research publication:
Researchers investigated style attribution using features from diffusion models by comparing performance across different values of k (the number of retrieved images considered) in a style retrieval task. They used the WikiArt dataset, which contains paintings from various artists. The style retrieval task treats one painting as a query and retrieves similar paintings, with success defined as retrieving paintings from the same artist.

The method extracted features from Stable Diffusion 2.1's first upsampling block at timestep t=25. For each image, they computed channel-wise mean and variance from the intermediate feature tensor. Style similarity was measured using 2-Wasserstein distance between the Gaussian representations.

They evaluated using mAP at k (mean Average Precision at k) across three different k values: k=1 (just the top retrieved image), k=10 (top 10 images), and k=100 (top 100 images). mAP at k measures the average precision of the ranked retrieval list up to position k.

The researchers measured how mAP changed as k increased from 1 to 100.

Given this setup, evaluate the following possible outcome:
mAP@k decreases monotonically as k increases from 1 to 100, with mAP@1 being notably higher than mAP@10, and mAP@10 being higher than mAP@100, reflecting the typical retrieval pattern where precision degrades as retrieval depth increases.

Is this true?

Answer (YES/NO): NO